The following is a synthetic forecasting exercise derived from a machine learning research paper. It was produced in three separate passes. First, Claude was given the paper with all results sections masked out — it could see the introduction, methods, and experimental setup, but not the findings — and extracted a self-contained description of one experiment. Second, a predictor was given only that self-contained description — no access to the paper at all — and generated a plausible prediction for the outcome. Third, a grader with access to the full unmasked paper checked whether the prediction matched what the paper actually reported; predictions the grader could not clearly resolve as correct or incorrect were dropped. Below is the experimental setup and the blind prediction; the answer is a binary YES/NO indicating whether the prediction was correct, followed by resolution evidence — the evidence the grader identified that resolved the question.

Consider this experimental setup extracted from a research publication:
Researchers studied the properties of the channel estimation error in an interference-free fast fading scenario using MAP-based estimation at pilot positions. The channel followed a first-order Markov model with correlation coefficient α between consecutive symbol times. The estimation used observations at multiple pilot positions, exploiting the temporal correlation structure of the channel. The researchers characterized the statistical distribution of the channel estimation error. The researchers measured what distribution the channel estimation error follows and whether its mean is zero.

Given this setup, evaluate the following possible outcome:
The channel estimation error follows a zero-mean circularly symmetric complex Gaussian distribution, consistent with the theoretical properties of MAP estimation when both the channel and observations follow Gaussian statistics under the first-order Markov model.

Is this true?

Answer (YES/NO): YES